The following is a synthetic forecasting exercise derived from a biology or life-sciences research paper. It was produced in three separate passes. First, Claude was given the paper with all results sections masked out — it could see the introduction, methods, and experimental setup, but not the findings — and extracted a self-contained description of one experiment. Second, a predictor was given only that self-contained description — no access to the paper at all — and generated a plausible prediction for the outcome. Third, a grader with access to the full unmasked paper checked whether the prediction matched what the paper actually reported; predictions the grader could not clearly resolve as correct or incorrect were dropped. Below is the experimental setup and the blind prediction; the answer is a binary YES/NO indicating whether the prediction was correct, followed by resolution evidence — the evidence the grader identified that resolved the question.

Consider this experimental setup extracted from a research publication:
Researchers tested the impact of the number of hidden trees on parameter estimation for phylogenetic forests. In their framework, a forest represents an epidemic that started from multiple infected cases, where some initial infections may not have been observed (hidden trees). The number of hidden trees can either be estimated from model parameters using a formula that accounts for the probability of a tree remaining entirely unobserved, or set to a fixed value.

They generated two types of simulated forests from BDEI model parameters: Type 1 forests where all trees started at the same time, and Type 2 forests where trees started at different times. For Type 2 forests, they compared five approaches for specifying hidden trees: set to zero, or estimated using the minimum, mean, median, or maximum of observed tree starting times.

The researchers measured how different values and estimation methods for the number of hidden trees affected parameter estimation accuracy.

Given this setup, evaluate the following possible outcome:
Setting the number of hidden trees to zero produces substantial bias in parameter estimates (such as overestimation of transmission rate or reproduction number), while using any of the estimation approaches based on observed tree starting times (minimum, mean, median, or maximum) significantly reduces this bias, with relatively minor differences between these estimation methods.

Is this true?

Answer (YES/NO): NO